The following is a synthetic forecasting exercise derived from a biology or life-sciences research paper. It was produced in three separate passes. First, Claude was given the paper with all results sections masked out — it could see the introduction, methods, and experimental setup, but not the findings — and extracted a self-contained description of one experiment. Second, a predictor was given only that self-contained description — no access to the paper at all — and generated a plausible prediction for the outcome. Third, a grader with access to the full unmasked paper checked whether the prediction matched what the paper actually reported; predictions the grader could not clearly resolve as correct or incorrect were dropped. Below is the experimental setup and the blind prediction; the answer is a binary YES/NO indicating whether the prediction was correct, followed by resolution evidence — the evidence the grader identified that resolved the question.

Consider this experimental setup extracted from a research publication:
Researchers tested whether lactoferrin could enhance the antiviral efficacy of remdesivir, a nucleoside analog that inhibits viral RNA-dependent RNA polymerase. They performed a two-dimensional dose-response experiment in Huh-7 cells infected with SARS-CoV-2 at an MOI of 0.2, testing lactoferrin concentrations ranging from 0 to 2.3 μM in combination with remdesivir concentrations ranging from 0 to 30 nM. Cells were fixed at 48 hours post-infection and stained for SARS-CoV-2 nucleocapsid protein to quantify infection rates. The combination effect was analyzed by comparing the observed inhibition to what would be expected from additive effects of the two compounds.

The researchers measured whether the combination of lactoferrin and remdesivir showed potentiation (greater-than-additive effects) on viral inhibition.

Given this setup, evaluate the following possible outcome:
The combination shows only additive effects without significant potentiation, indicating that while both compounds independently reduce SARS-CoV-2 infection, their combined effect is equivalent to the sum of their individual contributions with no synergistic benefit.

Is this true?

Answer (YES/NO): NO